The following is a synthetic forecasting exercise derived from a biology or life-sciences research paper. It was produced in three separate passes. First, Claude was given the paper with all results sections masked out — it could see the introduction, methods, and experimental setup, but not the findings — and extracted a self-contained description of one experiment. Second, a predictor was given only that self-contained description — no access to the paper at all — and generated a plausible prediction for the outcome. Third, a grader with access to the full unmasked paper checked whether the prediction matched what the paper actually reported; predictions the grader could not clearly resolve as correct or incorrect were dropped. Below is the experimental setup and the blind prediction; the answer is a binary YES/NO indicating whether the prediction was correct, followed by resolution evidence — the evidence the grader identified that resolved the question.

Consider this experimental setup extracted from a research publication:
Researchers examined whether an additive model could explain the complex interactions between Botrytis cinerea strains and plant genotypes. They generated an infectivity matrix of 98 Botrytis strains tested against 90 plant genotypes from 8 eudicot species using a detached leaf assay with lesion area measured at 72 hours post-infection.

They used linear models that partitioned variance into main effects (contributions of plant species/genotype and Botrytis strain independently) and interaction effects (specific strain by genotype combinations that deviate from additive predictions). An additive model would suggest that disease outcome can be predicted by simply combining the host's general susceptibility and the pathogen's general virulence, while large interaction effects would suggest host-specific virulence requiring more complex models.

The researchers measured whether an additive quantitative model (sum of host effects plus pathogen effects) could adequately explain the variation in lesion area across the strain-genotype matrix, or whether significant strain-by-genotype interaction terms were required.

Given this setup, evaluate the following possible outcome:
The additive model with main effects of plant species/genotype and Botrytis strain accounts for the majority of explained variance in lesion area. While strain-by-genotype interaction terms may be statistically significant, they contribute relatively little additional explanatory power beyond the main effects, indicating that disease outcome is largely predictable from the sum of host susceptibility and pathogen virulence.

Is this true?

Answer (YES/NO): NO